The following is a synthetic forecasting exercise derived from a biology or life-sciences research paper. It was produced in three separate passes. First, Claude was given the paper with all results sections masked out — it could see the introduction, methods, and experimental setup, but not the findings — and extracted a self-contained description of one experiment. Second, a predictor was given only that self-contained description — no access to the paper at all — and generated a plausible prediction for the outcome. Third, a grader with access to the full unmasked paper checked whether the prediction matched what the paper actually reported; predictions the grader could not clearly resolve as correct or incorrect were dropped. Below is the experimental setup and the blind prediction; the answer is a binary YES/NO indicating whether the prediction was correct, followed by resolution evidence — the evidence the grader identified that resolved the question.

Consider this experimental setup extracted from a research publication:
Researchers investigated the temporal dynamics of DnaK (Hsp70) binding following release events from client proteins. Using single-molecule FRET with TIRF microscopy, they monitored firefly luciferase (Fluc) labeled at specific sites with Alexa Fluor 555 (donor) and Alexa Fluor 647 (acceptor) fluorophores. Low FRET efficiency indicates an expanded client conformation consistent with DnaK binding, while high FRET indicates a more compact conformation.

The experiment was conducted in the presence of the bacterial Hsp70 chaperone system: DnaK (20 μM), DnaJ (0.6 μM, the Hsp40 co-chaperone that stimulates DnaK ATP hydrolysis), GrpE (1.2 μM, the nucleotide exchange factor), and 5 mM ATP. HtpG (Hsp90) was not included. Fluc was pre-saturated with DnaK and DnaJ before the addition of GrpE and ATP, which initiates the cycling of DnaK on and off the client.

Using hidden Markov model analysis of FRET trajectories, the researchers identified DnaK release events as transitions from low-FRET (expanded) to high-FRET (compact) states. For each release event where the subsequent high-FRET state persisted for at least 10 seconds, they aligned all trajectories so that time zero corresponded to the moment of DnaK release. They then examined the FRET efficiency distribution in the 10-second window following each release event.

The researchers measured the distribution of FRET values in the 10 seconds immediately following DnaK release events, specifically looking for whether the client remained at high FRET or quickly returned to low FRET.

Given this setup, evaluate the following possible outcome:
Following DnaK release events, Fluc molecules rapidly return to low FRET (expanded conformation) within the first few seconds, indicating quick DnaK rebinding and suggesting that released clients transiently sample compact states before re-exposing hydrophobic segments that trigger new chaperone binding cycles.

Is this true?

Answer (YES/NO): YES